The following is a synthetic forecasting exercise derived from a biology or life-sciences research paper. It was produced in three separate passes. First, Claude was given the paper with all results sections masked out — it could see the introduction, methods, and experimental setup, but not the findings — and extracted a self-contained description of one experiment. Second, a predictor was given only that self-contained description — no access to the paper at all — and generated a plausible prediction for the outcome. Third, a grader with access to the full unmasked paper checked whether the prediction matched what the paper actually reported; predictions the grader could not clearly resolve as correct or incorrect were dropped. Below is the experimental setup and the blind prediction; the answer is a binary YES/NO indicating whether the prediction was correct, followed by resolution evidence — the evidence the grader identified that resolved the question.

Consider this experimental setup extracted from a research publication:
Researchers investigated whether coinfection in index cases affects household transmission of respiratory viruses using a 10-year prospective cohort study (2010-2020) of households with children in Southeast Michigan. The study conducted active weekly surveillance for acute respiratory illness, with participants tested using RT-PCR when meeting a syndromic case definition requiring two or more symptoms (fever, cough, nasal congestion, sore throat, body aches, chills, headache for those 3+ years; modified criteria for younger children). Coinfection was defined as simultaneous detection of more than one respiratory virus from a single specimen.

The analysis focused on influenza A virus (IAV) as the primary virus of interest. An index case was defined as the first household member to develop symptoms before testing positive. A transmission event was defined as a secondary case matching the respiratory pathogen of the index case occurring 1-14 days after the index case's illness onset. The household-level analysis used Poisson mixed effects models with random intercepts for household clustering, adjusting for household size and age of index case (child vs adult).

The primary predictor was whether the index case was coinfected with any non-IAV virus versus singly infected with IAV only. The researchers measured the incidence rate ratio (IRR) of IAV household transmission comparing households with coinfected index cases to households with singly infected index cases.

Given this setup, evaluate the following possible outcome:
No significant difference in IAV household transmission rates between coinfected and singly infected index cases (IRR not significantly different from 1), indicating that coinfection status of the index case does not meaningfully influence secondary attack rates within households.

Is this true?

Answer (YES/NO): NO